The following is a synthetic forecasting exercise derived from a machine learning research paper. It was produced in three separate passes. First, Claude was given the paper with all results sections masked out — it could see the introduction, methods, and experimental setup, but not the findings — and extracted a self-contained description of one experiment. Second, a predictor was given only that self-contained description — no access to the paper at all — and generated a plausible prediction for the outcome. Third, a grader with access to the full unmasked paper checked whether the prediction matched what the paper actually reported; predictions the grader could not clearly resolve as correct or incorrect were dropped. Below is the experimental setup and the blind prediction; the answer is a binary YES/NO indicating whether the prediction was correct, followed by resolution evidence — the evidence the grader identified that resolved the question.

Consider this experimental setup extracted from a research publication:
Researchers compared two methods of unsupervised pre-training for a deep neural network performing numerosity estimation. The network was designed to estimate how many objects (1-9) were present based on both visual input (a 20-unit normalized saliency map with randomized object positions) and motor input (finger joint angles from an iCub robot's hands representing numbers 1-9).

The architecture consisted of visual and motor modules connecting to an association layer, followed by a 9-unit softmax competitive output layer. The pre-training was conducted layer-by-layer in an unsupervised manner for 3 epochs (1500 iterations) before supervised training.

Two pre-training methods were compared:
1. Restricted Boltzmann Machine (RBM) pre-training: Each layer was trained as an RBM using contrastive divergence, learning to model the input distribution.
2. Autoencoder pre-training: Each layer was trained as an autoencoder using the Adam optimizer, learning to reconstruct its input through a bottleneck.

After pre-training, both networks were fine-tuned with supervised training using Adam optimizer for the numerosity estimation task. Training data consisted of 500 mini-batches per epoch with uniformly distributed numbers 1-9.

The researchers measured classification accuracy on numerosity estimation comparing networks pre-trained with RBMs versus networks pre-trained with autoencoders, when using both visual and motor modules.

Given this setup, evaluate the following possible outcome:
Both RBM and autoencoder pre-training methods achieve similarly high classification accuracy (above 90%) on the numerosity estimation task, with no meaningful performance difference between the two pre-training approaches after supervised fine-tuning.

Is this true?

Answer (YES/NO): NO